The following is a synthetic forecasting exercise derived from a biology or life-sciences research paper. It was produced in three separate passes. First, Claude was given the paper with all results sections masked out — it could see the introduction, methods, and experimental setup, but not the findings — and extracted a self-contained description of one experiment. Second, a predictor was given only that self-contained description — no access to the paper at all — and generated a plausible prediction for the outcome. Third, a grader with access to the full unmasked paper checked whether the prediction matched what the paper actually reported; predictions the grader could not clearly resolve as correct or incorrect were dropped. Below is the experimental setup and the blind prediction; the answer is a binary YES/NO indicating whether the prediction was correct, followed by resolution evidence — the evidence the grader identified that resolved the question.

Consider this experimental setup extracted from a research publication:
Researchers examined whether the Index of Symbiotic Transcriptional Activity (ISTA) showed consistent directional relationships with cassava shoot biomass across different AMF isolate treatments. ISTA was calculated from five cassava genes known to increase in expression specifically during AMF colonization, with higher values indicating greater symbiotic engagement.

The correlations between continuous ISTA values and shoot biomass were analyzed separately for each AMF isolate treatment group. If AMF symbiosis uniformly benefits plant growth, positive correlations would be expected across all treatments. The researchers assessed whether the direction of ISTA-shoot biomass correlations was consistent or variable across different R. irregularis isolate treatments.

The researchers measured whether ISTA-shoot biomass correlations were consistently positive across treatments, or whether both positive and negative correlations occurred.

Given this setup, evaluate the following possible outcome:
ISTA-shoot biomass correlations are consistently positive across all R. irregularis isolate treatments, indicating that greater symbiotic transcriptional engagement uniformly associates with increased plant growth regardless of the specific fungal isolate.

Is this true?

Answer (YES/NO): NO